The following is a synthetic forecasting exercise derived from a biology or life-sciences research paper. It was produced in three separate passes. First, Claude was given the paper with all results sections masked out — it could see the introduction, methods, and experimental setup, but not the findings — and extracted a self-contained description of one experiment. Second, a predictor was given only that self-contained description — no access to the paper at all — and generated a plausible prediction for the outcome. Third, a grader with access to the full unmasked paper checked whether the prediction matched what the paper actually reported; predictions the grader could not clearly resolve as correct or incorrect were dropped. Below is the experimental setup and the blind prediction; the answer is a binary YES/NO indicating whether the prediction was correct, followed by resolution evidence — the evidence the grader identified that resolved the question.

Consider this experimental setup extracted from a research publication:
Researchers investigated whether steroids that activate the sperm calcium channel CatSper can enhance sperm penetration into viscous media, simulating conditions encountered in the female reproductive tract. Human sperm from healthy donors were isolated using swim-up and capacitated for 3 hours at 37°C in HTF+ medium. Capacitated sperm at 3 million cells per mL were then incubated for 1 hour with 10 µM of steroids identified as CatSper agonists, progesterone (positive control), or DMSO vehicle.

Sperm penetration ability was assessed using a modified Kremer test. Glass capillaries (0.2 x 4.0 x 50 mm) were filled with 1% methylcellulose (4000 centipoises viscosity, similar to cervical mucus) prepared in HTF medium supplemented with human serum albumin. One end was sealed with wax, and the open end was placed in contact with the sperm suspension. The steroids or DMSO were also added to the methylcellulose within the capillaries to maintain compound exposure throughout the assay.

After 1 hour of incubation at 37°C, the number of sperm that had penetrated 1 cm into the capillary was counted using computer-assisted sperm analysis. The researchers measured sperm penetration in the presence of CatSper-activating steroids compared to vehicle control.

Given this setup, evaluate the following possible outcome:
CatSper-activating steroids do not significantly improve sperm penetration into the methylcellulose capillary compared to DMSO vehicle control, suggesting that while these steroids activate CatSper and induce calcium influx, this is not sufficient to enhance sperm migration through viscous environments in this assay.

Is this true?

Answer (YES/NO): NO